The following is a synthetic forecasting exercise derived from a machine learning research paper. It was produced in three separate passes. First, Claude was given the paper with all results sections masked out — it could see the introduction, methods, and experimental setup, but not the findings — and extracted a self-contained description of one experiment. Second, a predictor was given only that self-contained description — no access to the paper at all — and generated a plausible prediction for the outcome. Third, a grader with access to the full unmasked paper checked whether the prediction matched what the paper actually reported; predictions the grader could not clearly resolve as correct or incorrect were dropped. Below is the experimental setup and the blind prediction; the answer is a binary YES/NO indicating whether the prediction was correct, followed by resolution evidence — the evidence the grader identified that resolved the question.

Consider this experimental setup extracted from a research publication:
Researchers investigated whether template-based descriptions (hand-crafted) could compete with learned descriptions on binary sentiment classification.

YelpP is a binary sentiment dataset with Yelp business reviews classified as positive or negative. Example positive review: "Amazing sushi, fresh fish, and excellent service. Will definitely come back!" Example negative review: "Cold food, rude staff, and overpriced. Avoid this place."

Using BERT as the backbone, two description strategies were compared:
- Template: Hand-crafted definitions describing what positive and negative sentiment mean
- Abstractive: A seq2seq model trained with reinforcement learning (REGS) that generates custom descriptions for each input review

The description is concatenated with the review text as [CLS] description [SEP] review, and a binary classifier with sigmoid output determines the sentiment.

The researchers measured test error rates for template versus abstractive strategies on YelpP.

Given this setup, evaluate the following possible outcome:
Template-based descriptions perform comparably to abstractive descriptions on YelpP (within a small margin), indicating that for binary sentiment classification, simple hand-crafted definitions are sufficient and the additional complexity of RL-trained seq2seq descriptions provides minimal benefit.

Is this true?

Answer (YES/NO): NO